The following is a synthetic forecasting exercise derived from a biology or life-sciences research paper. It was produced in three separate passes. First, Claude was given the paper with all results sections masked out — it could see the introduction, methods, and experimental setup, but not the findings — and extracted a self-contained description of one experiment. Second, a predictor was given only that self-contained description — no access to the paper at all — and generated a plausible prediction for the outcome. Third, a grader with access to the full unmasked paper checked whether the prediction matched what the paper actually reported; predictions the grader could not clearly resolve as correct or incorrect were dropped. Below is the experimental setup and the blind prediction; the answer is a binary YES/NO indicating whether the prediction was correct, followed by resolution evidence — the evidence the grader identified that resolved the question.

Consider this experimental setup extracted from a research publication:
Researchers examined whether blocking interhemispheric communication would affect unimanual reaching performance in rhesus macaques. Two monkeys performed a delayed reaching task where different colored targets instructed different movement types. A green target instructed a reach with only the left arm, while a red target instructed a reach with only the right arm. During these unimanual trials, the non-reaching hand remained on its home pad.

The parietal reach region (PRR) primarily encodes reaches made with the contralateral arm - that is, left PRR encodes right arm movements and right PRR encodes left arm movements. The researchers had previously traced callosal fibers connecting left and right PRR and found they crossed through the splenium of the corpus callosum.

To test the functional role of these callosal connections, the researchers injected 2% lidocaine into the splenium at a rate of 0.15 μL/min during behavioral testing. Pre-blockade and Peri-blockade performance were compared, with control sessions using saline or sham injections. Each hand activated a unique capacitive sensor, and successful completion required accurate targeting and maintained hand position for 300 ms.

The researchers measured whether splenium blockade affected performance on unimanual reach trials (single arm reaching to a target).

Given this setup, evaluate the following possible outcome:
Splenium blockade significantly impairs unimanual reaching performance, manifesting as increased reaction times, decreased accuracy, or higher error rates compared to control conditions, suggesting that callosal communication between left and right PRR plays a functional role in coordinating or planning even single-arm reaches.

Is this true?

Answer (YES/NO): NO